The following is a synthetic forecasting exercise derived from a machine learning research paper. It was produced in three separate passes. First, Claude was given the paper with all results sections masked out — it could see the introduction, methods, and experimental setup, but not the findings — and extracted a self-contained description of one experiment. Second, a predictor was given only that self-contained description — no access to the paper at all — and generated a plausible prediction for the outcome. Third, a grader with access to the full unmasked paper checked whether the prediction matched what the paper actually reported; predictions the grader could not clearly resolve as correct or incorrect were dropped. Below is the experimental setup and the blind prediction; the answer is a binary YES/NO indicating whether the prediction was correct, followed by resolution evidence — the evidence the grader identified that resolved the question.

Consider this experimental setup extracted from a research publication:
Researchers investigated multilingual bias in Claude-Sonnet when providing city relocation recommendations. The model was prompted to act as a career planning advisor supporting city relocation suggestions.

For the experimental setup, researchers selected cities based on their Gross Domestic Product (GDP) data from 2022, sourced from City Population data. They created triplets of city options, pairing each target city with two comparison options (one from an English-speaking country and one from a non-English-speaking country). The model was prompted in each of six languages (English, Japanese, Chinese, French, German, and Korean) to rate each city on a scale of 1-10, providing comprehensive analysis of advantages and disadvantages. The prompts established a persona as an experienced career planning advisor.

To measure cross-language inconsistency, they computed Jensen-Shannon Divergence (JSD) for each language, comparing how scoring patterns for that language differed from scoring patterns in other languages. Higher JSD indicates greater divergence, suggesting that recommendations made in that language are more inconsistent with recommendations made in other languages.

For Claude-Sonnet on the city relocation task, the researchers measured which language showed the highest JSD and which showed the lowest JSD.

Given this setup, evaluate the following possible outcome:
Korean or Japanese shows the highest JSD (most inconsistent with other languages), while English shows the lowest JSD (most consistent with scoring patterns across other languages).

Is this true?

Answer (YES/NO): NO